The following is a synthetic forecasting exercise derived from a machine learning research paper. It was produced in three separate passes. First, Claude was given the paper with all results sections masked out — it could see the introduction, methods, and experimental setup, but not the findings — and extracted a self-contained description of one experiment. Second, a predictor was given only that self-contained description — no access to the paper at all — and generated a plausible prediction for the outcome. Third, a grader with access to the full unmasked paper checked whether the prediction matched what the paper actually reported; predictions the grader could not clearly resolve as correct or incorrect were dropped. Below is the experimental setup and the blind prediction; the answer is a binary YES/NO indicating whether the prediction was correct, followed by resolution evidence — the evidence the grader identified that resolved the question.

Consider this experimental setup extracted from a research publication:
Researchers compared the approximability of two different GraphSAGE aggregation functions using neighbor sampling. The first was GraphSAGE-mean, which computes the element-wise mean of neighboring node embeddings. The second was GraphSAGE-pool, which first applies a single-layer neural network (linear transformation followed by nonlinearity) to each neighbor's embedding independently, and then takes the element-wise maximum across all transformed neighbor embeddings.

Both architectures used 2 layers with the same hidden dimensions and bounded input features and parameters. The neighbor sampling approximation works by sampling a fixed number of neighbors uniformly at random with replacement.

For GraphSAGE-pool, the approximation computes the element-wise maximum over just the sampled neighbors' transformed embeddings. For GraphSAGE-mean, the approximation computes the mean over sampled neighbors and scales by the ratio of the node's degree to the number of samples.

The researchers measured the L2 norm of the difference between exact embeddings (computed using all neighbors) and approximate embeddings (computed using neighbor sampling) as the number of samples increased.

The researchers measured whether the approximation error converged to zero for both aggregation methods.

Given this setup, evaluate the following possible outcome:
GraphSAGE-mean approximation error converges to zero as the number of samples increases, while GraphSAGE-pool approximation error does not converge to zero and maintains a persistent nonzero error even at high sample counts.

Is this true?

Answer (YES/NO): YES